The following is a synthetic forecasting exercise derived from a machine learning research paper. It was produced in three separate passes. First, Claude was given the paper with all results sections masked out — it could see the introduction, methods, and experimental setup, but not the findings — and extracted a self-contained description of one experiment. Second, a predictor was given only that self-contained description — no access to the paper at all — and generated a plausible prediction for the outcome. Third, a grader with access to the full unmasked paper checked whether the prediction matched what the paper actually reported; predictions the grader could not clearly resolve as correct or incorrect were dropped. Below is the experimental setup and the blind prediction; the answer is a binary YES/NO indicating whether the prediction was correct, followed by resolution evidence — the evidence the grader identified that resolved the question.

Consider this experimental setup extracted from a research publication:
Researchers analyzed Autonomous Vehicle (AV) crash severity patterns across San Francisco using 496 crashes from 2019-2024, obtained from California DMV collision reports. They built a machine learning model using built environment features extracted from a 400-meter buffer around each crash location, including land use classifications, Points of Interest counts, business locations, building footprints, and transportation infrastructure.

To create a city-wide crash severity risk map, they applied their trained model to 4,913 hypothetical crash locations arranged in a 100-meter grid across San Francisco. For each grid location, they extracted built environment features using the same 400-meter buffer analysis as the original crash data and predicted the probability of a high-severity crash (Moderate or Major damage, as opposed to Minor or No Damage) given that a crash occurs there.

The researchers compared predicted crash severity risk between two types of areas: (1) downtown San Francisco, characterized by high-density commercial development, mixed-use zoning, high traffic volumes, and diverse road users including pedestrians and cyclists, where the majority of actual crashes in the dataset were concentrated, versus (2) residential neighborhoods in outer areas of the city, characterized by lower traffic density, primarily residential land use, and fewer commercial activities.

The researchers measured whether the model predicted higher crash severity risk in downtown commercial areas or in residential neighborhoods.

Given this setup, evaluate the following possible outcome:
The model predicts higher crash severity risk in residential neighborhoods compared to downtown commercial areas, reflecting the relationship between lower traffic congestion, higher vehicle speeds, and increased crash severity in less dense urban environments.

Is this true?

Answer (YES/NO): YES